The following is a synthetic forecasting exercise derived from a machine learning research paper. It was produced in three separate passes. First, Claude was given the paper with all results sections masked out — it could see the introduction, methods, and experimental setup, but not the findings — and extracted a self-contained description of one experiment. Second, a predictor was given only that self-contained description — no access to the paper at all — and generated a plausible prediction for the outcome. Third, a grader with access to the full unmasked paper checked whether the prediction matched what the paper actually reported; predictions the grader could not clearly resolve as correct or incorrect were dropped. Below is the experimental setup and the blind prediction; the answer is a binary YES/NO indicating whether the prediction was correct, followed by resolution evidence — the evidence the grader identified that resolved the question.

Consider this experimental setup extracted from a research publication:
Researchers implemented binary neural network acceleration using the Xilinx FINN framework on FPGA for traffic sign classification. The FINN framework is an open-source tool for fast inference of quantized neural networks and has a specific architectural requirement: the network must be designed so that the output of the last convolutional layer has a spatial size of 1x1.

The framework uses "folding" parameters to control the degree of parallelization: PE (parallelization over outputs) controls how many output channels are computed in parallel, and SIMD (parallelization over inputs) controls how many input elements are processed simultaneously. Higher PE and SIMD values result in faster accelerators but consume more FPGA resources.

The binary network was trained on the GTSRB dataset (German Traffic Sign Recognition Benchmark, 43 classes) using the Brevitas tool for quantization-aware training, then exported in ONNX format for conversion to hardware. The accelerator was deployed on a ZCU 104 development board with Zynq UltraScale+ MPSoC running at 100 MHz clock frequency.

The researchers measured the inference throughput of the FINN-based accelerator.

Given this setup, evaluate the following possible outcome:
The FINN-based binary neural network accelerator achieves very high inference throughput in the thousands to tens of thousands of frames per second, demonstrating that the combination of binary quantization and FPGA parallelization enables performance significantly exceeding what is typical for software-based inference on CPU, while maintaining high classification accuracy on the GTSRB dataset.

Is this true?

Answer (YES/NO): NO